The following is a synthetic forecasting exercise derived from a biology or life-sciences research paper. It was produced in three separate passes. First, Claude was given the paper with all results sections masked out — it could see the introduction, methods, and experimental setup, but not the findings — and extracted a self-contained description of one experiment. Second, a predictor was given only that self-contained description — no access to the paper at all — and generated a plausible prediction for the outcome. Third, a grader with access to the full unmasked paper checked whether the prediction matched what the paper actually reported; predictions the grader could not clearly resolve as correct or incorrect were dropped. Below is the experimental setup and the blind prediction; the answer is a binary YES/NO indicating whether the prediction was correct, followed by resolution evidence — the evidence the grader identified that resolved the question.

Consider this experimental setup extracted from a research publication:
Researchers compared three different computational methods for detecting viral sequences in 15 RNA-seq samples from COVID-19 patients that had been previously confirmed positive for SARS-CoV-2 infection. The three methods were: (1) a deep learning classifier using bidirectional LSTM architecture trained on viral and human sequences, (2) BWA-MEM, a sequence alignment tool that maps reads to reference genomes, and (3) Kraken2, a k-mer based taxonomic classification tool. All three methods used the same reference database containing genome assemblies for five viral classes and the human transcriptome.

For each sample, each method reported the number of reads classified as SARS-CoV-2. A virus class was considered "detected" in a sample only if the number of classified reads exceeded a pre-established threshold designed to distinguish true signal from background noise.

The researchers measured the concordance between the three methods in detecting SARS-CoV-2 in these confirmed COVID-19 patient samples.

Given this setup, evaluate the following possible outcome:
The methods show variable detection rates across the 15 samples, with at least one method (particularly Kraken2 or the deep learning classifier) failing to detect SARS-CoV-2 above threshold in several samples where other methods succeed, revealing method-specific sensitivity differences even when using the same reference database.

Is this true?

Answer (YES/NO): NO